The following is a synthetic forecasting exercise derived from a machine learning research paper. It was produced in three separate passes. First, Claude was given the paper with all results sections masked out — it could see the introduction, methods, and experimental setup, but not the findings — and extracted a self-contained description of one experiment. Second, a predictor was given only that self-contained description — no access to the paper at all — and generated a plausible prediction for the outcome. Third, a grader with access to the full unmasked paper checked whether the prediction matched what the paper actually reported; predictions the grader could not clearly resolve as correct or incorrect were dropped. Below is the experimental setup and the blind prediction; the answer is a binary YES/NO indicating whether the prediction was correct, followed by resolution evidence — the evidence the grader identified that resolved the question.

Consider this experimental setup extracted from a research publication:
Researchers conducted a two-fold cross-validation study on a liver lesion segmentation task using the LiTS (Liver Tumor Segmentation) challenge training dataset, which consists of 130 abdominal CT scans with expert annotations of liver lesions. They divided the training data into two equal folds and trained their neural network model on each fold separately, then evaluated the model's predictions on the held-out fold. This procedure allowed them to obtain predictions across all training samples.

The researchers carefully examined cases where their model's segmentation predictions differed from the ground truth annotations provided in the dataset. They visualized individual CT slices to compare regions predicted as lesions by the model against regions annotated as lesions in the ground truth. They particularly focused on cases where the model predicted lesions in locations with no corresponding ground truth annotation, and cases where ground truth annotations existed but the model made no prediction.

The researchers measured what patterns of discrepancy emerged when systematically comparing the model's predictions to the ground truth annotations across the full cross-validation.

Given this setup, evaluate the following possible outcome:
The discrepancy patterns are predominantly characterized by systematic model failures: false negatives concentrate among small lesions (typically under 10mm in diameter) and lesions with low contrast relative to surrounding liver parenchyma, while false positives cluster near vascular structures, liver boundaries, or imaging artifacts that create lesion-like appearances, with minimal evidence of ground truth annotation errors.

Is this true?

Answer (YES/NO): NO